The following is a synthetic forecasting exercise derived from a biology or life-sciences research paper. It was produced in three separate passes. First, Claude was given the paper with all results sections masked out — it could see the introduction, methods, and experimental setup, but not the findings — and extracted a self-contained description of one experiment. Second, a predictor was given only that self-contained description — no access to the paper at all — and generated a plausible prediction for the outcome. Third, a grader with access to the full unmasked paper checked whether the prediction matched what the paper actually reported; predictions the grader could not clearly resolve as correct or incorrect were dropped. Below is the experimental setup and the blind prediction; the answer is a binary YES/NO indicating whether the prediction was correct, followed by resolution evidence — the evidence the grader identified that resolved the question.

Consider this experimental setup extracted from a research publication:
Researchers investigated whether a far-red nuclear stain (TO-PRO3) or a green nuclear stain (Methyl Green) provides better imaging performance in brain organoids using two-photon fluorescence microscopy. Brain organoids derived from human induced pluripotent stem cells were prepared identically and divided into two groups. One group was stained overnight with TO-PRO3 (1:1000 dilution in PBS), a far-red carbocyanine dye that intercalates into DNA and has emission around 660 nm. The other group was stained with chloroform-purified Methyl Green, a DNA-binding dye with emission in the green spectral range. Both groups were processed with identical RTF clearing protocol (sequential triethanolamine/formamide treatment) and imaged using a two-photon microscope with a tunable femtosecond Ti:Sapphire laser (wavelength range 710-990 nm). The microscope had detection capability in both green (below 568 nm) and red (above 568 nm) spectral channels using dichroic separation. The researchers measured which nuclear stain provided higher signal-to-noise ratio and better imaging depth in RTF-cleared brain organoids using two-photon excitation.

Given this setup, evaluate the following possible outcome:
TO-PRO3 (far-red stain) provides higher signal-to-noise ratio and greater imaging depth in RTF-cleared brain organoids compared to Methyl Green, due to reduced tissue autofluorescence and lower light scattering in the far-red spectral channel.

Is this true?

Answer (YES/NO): NO